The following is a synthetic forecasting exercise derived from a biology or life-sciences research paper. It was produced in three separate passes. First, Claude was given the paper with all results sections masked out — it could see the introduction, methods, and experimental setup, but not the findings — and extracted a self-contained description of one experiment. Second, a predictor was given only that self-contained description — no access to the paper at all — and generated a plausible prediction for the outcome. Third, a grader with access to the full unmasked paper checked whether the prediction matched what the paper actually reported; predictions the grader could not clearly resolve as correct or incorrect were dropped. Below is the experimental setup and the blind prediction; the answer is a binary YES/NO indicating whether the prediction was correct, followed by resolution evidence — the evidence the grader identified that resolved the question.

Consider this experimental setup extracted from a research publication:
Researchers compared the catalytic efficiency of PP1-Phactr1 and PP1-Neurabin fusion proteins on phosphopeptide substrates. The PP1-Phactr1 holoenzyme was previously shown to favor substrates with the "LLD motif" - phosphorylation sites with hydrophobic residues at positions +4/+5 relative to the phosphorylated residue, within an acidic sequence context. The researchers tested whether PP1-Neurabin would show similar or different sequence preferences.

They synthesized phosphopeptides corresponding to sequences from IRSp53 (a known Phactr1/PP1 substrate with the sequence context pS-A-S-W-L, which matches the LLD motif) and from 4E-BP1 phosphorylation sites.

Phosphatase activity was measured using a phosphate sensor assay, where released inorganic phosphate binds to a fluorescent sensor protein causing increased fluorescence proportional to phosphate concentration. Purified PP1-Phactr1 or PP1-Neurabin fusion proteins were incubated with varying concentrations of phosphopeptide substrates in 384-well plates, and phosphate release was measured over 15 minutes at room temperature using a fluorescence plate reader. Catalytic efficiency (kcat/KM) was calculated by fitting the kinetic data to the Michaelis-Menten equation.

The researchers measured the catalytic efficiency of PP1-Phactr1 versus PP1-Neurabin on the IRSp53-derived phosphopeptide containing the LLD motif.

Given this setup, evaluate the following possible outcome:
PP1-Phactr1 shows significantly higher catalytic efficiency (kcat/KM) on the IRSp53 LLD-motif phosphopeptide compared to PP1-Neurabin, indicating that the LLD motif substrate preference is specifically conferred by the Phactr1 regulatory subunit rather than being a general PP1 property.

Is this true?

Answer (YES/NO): YES